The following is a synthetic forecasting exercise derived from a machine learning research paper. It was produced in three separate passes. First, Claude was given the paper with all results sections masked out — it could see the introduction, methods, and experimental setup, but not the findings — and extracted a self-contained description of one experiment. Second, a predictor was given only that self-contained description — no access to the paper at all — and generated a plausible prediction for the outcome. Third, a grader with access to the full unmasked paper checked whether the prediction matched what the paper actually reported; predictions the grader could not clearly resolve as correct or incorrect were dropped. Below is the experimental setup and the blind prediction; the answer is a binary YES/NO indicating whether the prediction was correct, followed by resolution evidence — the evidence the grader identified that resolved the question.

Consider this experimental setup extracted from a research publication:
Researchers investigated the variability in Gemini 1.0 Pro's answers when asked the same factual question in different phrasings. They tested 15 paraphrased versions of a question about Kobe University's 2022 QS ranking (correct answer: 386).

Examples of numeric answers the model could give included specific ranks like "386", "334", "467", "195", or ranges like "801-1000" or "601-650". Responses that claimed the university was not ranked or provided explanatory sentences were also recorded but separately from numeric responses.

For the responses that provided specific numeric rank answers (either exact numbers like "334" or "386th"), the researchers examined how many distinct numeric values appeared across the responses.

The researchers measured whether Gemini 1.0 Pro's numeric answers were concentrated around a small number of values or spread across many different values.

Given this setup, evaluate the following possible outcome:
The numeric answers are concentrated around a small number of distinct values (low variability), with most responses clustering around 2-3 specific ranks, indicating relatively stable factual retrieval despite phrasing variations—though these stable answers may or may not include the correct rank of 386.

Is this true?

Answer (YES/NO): NO